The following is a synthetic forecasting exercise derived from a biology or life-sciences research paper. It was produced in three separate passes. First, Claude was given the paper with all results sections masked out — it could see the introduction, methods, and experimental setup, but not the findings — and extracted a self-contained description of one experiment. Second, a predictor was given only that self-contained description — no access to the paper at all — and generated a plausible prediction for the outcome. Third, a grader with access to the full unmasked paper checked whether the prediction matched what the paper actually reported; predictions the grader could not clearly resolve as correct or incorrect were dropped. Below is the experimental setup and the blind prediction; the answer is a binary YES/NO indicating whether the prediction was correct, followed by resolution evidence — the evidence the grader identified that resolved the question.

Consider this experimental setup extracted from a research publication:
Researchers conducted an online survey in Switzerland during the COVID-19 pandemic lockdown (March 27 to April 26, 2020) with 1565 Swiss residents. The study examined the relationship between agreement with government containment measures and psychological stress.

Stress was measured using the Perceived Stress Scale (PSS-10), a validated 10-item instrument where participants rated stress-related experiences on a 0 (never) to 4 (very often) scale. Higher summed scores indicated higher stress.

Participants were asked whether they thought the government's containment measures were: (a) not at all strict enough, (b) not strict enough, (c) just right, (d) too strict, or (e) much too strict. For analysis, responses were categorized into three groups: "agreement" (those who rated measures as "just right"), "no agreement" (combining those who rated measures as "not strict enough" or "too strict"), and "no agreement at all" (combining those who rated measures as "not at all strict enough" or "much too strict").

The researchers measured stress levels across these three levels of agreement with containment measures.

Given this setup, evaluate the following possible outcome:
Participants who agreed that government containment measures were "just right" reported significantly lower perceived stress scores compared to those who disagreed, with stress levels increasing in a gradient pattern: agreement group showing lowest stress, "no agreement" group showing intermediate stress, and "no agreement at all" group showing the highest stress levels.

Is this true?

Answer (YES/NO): YES